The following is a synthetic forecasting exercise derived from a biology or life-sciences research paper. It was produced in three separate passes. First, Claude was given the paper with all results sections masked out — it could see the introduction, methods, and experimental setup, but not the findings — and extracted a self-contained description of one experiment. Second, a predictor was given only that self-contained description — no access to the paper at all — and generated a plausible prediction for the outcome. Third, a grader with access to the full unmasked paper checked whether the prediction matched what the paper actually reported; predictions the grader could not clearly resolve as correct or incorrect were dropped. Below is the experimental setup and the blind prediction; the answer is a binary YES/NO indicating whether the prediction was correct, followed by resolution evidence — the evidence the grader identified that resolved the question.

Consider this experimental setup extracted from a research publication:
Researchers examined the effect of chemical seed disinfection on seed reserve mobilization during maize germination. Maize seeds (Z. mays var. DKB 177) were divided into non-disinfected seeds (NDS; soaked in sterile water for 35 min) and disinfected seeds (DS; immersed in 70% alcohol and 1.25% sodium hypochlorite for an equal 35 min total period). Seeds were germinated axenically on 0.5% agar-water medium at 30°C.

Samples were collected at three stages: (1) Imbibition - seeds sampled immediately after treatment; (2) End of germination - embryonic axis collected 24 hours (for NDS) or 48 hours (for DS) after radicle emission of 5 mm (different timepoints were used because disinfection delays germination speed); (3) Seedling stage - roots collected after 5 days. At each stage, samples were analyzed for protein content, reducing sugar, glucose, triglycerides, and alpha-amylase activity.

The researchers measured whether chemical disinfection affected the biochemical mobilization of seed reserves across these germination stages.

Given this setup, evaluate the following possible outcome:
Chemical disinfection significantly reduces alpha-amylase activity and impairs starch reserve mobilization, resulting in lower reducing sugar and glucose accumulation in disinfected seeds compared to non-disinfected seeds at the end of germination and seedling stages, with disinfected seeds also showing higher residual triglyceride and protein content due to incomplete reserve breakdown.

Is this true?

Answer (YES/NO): NO